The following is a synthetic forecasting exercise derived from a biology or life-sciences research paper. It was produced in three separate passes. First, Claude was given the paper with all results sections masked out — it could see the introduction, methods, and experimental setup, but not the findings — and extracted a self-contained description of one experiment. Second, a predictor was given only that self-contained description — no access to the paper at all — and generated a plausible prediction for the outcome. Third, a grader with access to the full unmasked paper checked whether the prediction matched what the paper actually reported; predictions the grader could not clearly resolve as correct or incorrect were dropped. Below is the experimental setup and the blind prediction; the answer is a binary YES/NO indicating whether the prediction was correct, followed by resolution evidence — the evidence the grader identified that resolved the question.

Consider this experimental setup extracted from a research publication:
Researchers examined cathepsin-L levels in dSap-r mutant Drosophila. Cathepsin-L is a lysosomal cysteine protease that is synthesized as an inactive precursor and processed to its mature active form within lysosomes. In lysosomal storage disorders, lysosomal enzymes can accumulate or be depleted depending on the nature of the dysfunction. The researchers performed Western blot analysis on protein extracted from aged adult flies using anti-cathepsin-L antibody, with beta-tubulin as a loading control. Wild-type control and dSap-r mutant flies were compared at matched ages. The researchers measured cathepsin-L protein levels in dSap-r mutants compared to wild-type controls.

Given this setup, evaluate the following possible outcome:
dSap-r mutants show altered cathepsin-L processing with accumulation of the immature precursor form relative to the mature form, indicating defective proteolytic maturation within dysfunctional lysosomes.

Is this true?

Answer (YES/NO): NO